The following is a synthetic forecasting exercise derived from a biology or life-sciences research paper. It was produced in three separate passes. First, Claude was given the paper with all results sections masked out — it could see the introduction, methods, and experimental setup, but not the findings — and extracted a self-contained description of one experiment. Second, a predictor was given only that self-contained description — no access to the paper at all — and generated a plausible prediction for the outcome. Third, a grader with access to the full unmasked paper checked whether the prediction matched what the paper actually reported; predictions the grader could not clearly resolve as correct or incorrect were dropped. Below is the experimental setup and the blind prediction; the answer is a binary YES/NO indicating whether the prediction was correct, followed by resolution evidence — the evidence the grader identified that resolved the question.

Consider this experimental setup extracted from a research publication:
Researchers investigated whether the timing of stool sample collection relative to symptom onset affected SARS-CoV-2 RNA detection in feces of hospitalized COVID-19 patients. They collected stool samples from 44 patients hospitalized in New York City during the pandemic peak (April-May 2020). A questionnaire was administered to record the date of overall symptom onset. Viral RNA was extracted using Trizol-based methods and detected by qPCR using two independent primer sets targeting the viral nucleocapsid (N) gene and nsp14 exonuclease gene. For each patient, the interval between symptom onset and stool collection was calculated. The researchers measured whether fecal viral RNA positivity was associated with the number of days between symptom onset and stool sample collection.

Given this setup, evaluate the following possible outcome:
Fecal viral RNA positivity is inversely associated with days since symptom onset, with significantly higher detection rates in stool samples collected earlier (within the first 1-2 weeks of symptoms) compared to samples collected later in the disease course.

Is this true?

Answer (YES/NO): NO